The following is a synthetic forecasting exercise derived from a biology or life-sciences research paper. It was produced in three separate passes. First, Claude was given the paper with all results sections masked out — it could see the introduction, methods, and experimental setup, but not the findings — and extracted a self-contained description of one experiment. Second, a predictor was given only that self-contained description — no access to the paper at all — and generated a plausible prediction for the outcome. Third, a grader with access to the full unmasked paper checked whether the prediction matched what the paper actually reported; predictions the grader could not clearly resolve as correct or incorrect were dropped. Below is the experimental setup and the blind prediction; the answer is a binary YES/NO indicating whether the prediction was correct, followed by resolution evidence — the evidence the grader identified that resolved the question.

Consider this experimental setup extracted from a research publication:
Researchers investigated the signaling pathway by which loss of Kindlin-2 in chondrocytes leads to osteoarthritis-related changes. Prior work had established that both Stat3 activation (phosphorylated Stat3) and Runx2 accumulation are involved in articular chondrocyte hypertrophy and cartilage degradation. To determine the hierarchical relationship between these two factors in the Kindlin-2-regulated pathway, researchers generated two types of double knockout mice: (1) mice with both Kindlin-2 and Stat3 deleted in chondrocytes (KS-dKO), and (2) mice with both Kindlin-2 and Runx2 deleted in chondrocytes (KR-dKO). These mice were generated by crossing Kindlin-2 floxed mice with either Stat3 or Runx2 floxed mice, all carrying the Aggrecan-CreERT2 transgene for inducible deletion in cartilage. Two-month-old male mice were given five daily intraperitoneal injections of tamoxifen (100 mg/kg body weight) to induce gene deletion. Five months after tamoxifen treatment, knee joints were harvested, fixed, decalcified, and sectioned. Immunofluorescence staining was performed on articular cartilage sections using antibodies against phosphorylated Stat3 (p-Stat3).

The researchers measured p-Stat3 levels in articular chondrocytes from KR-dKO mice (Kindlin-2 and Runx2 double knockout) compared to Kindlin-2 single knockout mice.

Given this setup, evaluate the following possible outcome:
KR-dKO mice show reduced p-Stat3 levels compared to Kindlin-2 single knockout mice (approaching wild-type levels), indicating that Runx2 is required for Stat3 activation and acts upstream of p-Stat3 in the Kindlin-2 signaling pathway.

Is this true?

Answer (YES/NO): NO